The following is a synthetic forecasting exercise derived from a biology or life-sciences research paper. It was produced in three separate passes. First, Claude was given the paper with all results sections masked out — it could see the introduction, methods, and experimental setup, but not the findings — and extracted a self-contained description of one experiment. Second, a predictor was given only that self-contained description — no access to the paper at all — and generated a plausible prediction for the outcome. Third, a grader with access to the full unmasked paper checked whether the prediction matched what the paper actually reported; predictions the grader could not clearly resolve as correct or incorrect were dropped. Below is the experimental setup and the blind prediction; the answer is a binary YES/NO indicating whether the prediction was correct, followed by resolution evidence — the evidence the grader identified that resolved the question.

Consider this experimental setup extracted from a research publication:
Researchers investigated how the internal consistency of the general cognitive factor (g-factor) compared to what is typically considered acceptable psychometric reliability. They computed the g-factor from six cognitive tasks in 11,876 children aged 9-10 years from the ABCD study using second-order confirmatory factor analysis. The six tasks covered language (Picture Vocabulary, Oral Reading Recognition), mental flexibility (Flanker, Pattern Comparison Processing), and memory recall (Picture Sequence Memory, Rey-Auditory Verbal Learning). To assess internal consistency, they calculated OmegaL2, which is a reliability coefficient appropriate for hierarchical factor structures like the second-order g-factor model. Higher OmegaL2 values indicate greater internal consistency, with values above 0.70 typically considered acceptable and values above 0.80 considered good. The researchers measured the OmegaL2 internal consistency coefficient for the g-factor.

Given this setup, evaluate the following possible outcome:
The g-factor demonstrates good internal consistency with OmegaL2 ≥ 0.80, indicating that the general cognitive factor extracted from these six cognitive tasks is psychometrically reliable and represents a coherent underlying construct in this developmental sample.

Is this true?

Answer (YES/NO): NO